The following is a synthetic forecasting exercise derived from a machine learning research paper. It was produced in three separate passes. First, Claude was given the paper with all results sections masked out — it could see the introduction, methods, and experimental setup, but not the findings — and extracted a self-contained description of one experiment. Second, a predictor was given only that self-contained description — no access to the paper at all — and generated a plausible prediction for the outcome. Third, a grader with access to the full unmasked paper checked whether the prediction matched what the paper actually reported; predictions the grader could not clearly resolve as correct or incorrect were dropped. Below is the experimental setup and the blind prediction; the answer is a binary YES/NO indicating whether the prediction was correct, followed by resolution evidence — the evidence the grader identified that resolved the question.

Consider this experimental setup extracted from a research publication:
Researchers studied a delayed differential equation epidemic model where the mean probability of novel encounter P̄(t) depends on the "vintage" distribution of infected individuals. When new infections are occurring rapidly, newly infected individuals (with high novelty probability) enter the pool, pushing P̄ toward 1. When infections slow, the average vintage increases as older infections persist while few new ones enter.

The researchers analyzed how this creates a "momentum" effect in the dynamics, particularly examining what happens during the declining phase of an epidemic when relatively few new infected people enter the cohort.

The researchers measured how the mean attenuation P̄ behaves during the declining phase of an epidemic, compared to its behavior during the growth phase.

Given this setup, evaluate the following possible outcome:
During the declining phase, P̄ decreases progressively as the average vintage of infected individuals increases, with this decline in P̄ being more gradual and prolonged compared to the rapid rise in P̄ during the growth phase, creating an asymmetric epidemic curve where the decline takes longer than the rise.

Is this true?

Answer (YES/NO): NO